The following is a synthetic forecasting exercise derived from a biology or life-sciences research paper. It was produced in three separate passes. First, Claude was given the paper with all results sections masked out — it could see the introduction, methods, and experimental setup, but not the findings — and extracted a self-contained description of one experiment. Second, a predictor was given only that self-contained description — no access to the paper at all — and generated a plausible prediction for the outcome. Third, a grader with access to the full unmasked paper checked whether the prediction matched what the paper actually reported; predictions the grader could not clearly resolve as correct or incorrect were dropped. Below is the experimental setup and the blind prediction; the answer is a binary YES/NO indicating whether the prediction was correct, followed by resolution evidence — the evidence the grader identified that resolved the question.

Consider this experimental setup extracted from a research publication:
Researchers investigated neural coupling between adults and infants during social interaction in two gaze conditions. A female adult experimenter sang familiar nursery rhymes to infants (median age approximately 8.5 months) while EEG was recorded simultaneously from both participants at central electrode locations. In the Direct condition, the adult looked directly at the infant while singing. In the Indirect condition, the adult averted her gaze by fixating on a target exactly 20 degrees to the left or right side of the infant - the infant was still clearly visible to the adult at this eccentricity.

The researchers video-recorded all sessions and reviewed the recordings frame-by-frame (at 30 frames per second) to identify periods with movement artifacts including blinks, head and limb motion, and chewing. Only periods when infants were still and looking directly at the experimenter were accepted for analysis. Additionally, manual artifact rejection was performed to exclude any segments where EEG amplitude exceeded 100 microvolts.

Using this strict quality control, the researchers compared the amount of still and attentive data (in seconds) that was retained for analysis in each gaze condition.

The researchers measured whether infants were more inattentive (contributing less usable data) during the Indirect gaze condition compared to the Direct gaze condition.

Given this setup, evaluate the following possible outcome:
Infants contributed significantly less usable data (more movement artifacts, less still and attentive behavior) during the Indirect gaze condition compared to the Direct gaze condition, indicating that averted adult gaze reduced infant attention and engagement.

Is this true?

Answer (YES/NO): NO